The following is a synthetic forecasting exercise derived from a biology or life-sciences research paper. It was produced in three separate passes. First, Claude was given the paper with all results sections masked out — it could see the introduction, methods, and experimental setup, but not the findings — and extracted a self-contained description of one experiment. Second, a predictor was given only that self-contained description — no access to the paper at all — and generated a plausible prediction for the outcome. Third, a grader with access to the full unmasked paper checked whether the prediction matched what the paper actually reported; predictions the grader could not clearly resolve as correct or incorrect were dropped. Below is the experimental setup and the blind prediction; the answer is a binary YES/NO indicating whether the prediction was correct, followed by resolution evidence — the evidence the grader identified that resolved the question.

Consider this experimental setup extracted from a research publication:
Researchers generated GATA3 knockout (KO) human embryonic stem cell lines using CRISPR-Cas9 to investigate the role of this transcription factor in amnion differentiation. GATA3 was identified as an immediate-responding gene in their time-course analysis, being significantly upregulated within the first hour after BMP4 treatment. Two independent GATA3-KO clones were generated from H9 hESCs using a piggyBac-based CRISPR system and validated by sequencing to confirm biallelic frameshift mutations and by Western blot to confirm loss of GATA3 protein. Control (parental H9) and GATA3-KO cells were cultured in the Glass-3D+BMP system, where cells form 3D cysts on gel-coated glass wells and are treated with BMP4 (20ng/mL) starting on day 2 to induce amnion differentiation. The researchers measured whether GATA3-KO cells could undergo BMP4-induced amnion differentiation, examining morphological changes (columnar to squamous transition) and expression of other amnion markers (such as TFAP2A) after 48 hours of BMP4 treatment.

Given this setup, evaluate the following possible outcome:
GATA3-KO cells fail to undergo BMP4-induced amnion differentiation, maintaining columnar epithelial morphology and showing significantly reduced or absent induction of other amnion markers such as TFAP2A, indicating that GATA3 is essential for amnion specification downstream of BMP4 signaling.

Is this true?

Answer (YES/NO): NO